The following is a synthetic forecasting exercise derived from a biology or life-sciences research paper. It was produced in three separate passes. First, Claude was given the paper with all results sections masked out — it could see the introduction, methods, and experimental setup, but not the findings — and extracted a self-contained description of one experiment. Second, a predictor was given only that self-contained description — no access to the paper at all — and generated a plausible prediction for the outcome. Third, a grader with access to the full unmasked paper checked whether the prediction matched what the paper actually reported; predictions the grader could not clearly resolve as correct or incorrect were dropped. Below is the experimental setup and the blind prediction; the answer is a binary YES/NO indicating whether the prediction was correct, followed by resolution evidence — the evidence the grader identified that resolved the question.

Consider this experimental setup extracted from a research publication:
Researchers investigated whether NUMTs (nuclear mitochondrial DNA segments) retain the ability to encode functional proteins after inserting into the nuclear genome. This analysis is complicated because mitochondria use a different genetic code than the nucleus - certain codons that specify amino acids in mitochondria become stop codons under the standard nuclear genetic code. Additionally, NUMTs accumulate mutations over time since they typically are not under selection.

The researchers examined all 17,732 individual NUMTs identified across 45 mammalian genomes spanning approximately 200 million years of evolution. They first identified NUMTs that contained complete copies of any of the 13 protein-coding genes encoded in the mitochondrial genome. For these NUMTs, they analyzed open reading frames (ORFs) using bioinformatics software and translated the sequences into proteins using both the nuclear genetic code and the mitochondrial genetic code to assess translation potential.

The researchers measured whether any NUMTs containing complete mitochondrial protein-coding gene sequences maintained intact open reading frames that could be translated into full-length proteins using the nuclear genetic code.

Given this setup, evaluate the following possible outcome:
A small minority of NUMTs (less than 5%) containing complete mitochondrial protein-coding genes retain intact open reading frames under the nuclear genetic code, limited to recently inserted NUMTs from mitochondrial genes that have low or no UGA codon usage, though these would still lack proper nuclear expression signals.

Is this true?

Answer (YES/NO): NO